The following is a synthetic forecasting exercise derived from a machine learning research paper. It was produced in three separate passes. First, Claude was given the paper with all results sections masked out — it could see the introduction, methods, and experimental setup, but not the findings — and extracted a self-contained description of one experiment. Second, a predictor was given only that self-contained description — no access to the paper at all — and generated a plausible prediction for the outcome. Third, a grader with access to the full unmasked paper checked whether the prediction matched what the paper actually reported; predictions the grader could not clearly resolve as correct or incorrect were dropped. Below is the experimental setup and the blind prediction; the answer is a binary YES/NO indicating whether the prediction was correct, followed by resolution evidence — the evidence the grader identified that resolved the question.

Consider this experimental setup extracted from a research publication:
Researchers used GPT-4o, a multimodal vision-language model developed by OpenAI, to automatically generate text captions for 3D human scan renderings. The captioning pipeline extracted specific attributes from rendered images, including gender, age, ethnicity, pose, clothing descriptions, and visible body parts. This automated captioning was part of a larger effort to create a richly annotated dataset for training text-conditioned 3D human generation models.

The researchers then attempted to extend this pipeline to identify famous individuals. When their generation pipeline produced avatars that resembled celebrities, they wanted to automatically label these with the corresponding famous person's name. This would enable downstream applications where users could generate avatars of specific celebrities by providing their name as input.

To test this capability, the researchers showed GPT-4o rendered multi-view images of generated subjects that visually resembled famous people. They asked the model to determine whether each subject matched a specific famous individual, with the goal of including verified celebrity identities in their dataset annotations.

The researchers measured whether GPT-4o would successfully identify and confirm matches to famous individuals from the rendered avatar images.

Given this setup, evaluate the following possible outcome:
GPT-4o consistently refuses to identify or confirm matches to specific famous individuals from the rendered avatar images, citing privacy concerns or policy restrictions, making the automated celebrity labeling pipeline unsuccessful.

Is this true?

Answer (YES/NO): NO